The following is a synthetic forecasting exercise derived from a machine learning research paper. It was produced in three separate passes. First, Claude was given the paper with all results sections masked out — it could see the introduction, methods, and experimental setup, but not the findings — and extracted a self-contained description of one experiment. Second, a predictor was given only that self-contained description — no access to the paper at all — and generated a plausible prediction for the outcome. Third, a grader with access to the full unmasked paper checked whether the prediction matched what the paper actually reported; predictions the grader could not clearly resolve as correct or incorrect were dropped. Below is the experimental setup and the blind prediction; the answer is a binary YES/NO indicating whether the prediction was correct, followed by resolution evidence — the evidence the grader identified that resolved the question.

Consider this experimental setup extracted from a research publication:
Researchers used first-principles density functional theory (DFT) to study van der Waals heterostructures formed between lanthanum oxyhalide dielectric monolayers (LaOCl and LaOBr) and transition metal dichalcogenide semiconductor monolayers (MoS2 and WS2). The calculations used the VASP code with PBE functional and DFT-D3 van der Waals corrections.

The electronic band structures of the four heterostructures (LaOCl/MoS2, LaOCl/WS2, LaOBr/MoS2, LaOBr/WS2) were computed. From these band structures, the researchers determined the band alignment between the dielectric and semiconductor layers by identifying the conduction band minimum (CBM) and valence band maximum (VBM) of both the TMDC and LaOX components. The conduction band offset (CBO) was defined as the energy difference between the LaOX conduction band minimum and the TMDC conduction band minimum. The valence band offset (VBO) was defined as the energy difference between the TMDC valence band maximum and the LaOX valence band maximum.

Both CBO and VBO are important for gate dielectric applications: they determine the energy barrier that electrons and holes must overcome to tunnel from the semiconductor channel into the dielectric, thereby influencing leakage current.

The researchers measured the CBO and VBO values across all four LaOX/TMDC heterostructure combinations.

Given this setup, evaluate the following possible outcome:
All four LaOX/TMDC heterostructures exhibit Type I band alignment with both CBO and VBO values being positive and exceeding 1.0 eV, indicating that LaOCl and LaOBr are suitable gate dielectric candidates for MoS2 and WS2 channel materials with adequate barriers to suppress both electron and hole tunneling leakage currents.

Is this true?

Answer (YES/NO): NO